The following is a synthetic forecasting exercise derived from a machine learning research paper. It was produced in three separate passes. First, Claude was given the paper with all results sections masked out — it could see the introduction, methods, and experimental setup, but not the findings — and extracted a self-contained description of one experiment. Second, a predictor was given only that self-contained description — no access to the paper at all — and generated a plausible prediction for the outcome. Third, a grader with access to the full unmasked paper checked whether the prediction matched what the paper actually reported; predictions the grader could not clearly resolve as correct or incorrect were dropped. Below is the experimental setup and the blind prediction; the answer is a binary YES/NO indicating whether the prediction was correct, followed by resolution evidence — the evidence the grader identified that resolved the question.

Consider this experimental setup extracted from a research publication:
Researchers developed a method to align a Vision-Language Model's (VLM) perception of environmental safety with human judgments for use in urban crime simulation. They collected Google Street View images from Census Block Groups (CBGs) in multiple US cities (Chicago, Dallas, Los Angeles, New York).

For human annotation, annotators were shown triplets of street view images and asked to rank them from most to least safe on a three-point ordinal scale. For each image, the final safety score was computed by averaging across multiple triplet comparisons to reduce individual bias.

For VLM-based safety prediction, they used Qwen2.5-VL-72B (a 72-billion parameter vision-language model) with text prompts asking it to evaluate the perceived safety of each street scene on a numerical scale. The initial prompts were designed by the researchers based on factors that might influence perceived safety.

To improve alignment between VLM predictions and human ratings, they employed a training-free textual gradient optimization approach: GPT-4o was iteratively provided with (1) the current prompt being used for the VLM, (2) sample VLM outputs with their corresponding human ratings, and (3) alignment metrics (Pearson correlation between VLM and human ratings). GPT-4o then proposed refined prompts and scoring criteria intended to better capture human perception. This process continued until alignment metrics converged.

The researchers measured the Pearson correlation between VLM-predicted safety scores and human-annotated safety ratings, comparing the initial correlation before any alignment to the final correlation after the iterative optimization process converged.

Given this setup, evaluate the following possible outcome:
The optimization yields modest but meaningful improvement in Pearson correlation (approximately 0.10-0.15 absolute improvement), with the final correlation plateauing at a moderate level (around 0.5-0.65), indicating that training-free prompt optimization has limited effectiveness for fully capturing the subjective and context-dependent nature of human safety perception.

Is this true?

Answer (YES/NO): NO